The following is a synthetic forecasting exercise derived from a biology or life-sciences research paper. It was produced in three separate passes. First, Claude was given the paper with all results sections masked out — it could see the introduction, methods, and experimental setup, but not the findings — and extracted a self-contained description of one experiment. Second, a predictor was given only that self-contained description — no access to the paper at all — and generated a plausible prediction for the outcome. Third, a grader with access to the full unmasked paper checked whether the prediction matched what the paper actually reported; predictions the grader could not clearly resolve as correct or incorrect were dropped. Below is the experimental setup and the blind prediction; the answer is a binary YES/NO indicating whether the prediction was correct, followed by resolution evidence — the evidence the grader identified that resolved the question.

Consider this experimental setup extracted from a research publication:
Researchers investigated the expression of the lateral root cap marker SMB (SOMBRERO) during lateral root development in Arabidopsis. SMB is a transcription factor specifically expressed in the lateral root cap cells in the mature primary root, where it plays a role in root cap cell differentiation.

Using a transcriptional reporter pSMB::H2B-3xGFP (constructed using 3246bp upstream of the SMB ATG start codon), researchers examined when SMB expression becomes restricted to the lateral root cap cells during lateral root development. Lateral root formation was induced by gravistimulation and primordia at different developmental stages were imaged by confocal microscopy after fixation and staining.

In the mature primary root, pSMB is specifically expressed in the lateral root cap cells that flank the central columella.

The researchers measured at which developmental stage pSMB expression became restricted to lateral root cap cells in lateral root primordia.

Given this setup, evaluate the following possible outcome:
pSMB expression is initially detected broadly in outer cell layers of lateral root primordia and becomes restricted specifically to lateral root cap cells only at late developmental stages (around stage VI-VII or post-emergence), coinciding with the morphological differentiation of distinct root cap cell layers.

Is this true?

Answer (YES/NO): NO